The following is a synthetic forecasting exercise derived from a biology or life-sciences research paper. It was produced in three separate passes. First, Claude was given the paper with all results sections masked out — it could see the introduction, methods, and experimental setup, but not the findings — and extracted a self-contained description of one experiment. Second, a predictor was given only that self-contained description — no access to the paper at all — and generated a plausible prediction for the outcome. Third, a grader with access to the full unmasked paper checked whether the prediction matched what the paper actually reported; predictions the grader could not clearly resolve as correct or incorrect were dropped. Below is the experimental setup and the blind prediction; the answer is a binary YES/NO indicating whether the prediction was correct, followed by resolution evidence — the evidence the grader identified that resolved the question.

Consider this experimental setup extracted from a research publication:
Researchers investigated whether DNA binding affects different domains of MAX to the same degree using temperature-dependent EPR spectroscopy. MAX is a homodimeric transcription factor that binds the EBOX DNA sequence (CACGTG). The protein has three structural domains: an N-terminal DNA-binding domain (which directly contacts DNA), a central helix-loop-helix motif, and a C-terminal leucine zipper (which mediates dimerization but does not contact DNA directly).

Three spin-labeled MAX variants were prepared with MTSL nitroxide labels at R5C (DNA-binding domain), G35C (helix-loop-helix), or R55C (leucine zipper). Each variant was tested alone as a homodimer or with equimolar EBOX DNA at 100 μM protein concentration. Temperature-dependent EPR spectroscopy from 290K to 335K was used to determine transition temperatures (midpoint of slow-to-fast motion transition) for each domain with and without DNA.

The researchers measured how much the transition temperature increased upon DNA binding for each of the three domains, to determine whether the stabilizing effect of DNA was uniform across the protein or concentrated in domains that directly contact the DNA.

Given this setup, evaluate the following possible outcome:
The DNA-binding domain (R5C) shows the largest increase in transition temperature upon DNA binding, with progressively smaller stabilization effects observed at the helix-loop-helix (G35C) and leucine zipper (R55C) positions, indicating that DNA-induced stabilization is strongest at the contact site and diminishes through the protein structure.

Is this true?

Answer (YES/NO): YES